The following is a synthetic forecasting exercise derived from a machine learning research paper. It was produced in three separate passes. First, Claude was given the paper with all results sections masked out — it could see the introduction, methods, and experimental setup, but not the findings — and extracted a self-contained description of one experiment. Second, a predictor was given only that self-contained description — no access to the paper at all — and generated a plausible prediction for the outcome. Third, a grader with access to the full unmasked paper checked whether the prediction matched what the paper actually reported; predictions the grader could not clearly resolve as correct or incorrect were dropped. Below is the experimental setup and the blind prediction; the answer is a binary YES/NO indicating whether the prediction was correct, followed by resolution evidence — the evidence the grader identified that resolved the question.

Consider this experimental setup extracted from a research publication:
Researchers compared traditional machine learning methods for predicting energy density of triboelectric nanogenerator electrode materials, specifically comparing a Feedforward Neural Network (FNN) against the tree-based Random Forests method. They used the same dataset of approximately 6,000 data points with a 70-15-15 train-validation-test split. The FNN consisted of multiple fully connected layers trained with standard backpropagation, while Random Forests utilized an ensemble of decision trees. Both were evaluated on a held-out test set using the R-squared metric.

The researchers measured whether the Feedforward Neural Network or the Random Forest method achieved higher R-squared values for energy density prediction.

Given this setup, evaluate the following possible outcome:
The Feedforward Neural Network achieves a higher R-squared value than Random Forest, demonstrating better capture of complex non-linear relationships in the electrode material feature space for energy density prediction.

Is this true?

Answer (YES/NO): NO